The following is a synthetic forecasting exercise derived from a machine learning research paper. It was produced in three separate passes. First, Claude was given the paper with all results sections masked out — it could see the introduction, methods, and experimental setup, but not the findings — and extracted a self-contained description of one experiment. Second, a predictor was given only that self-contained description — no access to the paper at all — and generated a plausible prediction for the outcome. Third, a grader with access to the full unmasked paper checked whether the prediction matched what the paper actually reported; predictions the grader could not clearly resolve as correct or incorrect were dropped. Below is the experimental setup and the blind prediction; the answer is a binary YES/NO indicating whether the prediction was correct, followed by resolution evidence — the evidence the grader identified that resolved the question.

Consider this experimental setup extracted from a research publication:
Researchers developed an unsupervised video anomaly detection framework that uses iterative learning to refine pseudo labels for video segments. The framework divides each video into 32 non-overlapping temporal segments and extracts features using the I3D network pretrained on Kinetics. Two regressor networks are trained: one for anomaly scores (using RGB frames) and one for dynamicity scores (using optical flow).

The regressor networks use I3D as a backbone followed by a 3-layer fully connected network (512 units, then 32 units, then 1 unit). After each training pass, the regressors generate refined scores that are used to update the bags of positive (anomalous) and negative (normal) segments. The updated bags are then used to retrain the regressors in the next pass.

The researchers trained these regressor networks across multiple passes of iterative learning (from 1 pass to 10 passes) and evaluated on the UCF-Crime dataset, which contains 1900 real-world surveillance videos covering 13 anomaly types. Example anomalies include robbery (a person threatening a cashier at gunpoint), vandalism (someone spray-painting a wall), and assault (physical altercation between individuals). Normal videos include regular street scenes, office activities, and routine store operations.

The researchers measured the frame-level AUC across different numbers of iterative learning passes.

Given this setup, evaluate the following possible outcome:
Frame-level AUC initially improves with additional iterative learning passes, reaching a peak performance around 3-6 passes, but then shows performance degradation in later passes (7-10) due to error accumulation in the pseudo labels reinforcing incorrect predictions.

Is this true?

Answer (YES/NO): NO